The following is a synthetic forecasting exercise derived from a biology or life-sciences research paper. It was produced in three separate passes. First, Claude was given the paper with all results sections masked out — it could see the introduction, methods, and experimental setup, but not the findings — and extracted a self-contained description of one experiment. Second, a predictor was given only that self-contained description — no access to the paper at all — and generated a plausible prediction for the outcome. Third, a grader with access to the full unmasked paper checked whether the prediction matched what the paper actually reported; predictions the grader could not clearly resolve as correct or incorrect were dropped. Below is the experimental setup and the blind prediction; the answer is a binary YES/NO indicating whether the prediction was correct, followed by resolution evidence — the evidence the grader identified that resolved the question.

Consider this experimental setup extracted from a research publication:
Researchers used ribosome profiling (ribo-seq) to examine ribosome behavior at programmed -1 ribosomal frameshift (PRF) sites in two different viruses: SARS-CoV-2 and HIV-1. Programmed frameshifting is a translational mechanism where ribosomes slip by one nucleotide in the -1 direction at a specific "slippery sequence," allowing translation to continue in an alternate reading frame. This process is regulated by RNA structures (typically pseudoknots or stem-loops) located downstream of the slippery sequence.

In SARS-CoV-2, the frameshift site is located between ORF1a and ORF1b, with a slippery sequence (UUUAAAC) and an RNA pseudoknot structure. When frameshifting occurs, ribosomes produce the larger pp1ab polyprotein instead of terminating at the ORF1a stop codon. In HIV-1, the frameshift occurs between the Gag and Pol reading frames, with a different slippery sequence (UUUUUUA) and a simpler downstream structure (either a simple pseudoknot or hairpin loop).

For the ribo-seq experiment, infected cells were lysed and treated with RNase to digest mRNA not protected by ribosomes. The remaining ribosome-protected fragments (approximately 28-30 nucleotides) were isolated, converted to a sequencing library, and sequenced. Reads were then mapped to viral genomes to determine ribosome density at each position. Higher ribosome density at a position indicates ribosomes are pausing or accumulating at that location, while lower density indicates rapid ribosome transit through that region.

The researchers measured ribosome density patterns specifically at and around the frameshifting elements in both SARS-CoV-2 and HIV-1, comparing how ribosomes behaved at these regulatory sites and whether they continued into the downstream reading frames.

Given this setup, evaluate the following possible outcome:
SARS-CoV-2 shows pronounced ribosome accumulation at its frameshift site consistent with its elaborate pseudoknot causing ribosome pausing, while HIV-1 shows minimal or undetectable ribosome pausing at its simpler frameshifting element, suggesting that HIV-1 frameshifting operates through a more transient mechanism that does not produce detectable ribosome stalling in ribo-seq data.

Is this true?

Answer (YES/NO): NO